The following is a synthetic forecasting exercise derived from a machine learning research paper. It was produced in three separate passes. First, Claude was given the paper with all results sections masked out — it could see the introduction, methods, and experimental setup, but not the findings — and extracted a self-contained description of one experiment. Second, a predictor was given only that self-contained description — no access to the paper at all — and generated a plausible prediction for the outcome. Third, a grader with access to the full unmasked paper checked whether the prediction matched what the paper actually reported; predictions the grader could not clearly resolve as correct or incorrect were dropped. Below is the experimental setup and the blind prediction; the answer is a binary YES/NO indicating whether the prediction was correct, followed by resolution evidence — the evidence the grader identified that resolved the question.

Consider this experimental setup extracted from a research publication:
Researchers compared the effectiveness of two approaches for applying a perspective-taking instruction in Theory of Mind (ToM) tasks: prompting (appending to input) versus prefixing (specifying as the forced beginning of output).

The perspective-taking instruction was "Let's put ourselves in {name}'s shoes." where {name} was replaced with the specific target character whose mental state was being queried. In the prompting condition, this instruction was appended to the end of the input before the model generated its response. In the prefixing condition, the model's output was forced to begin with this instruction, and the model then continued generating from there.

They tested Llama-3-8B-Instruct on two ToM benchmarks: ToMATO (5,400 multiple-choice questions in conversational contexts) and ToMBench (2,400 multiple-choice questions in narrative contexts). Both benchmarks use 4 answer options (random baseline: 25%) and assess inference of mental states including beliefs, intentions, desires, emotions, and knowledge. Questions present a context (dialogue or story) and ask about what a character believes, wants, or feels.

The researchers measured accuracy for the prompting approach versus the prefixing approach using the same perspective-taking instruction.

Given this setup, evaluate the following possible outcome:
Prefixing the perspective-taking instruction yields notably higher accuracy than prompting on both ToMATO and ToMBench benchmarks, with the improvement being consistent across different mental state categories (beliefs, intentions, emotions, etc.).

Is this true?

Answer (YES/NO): YES